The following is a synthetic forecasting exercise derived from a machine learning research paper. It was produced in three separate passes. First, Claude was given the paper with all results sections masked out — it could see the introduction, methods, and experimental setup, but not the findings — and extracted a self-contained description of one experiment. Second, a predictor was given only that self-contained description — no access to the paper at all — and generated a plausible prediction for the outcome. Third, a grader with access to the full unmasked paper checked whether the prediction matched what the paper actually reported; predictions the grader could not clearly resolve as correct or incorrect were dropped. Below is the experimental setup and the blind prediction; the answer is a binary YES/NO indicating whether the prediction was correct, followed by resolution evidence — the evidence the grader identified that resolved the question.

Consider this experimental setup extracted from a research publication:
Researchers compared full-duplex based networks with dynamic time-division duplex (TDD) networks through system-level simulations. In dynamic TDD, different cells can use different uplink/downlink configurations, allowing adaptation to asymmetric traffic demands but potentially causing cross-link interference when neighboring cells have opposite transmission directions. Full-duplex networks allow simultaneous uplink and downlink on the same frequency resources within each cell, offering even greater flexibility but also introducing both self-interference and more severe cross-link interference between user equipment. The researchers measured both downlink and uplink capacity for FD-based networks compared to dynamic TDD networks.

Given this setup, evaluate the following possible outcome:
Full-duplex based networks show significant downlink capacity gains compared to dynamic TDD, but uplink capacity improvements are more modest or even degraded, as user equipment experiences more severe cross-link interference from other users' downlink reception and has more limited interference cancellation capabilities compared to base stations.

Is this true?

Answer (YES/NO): NO